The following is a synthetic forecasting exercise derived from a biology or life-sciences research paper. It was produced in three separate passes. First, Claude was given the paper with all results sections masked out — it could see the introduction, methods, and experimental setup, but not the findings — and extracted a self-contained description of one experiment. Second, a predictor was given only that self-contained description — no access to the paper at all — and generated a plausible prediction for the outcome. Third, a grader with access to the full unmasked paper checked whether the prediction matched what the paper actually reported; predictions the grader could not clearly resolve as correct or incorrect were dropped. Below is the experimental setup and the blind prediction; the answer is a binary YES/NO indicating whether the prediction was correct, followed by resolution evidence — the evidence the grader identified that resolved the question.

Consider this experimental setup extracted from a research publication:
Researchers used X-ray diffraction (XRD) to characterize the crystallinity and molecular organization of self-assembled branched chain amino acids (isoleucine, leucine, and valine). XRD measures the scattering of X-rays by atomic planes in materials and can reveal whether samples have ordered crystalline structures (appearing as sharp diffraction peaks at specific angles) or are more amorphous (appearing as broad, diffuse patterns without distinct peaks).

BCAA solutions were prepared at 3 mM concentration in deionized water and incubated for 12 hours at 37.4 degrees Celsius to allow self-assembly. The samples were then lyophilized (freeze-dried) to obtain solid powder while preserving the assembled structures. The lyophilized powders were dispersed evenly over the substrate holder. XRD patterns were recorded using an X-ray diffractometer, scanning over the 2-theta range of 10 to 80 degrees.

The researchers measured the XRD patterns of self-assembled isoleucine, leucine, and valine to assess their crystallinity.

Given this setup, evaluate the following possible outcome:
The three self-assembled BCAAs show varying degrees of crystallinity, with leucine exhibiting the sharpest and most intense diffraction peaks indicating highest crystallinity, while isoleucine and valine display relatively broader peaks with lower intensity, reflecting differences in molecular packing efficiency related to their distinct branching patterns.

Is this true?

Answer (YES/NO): NO